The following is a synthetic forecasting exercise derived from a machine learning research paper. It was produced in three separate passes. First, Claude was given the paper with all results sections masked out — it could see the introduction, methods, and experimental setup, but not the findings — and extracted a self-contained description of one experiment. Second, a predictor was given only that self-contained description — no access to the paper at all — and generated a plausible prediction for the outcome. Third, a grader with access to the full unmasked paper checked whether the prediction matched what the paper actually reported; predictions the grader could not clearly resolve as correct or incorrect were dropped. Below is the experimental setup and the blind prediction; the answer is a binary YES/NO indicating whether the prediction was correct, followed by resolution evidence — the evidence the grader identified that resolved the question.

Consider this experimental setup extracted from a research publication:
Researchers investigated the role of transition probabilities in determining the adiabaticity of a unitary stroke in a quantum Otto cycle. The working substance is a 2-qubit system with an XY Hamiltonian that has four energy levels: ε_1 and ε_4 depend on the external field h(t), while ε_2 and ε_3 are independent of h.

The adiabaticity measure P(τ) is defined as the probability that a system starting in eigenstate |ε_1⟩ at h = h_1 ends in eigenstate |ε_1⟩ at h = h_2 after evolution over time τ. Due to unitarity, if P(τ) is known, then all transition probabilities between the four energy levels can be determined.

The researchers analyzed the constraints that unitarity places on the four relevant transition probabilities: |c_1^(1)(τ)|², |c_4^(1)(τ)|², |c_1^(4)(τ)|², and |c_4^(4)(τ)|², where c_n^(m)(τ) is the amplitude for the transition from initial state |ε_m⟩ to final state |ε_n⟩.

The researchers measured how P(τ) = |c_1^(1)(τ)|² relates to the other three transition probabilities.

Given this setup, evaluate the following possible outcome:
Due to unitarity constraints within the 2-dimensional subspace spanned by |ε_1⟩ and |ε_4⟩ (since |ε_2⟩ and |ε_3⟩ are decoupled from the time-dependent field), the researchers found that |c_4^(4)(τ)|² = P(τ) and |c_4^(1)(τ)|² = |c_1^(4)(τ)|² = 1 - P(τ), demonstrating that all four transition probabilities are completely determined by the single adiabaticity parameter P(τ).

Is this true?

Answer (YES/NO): YES